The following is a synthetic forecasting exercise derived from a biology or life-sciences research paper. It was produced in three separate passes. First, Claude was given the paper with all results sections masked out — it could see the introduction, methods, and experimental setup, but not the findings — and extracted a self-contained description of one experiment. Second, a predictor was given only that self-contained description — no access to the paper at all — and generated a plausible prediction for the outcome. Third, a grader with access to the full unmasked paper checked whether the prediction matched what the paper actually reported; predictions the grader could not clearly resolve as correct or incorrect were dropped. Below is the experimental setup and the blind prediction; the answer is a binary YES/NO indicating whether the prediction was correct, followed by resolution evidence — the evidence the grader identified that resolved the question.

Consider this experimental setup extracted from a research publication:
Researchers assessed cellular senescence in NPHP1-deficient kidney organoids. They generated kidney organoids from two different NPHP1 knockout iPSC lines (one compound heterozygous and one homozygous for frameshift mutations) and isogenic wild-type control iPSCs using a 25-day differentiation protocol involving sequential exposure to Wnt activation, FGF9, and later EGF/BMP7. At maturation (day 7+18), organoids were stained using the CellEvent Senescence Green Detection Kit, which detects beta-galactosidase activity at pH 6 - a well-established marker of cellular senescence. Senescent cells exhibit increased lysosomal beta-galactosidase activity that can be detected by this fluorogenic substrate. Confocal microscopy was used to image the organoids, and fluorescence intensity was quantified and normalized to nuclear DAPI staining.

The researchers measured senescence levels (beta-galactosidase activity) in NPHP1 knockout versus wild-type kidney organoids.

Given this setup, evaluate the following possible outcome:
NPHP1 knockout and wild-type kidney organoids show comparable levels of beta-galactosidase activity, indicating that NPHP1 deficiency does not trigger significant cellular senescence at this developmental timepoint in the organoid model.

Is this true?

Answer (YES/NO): NO